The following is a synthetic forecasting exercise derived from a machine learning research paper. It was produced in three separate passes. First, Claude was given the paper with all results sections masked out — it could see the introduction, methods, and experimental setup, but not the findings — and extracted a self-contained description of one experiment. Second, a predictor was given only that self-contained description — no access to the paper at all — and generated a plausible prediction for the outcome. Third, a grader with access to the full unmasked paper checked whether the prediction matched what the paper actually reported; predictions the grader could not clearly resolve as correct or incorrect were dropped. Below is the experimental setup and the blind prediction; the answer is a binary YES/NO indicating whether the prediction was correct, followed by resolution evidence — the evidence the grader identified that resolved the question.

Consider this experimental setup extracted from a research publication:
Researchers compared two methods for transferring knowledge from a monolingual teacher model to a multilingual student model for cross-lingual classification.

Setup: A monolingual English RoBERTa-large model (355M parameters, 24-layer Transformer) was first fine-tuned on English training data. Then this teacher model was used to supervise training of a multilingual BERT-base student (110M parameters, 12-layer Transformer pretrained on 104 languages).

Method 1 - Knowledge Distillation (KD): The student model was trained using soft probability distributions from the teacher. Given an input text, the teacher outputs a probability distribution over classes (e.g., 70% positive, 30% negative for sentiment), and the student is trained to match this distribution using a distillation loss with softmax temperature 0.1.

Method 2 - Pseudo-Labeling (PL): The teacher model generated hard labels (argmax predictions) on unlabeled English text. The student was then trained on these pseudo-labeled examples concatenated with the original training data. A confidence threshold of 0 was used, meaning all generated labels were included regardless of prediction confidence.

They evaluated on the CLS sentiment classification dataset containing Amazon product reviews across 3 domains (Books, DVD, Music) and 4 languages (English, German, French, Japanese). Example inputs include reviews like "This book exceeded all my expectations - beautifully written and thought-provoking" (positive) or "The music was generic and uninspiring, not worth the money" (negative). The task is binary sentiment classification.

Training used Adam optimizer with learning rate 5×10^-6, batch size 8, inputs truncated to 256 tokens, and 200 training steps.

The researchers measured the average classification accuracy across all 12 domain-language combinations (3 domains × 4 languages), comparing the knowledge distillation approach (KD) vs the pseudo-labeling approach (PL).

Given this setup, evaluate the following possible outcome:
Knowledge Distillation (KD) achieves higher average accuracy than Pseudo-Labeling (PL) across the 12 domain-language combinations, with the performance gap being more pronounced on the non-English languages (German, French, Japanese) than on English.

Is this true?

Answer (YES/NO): NO